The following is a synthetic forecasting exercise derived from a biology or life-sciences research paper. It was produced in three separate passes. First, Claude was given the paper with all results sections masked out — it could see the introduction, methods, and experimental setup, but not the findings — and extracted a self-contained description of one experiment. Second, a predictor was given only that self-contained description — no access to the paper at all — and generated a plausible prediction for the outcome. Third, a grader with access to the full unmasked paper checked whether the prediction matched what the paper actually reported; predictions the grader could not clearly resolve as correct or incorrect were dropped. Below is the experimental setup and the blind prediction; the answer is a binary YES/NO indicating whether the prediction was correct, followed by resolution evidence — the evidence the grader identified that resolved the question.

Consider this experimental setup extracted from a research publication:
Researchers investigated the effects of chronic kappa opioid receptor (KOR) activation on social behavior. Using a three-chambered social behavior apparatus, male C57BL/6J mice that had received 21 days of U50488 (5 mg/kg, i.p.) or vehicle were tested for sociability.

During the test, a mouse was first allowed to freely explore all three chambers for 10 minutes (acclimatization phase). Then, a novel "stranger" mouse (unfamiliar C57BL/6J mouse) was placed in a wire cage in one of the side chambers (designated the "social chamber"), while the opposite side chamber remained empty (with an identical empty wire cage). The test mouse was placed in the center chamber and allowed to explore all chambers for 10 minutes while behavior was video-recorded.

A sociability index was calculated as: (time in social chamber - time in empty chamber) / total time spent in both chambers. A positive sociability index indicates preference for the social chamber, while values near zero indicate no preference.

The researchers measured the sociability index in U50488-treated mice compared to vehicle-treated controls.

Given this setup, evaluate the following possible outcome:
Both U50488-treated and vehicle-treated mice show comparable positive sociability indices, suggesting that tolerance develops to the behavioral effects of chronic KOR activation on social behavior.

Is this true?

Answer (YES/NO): NO